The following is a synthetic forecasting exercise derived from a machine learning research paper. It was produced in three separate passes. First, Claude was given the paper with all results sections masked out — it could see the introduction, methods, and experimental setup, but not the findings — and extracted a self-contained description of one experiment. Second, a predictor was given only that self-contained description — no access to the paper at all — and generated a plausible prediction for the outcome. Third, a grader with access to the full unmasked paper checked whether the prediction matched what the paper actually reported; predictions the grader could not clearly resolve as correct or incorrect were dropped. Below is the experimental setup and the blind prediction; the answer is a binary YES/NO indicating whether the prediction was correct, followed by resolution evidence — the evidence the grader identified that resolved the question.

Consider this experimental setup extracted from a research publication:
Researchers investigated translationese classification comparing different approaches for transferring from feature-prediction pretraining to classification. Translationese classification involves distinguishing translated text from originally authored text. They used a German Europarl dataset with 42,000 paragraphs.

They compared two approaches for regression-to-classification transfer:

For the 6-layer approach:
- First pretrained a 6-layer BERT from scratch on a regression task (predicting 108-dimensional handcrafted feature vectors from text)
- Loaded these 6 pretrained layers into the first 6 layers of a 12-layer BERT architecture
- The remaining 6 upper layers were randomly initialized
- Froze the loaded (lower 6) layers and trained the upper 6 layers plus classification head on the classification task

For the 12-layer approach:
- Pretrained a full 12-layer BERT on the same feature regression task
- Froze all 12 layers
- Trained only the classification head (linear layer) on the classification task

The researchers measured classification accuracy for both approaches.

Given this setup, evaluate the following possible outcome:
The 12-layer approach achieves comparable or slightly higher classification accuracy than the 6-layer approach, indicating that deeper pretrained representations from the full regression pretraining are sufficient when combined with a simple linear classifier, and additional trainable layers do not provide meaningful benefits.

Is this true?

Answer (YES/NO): NO